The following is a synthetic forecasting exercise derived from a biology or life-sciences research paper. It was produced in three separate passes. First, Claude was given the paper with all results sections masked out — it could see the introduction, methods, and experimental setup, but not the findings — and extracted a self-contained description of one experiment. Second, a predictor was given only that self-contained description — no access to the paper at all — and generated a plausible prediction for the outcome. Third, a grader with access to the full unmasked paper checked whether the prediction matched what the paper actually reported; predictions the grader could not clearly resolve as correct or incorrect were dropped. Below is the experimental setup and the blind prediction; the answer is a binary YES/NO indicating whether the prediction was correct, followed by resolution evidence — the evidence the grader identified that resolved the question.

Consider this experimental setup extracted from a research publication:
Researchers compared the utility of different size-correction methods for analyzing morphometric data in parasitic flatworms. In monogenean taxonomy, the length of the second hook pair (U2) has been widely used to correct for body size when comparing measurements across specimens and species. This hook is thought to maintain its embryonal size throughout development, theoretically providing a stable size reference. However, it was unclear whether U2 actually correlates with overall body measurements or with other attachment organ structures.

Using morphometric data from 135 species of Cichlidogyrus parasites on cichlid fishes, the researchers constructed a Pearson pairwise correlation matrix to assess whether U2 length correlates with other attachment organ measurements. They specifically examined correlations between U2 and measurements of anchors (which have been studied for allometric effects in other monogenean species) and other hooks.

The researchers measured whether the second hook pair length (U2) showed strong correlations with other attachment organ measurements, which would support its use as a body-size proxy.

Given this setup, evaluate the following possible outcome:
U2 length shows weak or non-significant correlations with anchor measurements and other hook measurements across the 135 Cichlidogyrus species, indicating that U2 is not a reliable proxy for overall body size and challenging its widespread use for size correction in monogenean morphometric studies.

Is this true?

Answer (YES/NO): NO